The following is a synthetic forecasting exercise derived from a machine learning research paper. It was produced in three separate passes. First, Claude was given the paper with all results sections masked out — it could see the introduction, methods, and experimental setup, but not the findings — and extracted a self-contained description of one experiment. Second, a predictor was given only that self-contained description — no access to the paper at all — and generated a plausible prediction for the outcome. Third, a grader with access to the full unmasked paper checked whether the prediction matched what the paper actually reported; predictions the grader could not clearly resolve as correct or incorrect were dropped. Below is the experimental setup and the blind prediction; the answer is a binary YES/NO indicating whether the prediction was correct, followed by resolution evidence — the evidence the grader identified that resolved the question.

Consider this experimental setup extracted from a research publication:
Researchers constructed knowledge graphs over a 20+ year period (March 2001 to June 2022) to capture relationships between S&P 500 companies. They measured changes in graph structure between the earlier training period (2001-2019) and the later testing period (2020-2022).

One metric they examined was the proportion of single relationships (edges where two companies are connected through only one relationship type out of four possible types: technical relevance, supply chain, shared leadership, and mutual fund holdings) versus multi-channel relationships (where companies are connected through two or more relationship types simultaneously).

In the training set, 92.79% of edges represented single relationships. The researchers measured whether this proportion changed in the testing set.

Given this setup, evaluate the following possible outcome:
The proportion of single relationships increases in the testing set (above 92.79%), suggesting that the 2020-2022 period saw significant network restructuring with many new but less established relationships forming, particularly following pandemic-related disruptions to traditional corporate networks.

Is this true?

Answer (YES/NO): YES